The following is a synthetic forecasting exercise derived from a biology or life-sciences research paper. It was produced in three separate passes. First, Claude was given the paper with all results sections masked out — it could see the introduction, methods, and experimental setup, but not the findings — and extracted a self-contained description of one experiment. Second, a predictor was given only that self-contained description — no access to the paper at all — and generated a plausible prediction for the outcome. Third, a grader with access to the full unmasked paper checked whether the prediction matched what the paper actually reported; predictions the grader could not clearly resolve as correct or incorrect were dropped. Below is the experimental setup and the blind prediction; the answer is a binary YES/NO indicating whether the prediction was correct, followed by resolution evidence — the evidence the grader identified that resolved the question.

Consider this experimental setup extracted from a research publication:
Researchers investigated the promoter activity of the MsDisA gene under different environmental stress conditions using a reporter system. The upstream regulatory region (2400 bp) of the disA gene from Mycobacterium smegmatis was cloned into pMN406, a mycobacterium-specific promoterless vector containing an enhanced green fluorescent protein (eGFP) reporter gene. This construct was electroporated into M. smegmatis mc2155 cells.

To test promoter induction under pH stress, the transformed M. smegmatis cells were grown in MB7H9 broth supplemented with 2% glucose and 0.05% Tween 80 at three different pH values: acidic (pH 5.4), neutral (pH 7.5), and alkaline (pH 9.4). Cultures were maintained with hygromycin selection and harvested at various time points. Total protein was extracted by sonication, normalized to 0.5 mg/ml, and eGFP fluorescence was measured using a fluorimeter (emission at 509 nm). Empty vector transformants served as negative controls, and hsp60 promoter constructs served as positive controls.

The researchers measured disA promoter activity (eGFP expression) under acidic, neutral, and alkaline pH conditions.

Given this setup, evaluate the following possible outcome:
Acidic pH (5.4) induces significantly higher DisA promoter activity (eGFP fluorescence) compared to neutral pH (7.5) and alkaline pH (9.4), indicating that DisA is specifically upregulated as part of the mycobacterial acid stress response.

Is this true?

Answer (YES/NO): NO